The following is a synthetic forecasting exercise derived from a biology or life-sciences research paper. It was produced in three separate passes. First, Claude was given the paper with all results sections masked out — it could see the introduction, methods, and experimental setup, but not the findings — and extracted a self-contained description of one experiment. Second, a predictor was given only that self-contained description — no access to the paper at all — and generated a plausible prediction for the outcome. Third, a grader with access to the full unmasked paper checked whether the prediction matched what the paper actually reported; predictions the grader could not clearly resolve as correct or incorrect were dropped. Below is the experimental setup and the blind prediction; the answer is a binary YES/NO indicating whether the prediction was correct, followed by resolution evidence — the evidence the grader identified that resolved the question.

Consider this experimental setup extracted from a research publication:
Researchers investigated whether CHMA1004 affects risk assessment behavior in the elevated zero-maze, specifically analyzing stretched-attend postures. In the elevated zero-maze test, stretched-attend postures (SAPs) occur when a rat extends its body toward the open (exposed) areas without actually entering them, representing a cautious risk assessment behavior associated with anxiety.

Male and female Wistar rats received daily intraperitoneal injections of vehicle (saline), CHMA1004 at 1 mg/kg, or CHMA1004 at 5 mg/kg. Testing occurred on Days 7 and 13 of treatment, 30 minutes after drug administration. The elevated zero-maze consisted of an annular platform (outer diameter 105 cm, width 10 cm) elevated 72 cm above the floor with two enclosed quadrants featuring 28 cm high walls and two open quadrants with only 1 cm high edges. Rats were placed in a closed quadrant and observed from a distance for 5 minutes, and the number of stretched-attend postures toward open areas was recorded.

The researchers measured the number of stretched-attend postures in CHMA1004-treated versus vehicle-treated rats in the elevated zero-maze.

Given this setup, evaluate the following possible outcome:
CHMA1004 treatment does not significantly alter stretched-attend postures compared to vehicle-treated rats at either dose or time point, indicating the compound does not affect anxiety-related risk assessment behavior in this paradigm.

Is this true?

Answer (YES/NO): NO